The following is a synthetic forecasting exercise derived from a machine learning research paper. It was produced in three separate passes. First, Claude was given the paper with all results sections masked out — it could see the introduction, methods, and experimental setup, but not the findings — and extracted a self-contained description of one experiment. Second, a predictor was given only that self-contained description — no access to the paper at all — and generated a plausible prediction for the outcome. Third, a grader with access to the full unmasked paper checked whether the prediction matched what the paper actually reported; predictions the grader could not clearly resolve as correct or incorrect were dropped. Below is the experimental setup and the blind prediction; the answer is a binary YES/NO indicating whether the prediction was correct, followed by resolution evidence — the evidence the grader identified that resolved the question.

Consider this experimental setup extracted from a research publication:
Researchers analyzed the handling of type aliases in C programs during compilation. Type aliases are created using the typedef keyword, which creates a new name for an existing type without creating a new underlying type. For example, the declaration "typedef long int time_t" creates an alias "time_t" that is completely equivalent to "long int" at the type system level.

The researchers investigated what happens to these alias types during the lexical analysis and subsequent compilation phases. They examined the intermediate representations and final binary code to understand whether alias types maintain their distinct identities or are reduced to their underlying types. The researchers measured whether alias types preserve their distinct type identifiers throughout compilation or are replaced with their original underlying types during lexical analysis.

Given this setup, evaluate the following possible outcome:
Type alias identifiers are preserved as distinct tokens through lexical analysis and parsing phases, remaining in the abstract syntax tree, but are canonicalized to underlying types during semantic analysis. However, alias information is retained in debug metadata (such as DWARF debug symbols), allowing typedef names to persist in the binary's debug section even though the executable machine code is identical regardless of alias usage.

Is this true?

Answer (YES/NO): NO